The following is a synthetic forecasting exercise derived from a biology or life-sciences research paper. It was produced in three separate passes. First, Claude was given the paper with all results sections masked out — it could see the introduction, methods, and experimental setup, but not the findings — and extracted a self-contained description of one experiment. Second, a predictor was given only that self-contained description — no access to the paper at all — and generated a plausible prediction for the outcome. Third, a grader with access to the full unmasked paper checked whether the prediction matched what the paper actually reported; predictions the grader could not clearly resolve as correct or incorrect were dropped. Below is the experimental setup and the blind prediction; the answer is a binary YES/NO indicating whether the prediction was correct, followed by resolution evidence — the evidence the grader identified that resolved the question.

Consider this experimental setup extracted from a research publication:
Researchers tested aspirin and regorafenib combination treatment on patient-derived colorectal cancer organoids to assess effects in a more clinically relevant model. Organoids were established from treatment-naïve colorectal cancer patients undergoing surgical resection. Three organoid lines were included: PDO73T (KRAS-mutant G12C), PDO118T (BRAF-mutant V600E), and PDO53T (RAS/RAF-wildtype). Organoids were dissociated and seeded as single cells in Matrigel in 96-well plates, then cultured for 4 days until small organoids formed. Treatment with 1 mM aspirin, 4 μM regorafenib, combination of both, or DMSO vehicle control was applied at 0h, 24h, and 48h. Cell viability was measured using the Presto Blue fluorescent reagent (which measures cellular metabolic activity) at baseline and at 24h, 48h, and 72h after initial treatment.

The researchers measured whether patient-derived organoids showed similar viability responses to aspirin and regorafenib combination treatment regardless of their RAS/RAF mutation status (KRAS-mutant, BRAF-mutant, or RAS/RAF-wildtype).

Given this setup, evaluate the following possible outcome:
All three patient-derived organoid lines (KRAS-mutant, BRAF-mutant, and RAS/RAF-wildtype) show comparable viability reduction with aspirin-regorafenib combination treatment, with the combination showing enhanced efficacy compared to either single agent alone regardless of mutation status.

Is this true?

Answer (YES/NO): YES